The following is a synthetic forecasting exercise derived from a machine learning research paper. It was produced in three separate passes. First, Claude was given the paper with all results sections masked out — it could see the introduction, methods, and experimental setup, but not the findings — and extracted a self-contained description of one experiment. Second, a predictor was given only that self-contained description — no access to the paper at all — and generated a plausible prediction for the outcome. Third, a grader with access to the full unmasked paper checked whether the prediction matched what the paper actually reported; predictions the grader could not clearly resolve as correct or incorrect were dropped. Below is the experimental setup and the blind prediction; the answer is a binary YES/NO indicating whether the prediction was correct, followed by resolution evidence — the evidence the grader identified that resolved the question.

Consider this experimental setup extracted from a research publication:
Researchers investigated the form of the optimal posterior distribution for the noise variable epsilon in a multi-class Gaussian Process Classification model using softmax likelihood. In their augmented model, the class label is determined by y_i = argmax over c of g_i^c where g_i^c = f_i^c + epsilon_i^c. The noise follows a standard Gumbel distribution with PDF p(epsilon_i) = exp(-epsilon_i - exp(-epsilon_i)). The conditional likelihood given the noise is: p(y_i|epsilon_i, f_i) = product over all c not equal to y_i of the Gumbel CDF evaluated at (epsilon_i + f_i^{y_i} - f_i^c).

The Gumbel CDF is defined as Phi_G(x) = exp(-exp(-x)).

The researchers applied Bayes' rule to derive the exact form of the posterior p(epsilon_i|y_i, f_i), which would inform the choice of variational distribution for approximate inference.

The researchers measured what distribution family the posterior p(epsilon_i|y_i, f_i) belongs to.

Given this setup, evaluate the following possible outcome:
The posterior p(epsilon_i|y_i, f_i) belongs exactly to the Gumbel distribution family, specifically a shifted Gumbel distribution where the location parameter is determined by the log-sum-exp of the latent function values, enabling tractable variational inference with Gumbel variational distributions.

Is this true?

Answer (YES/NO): YES